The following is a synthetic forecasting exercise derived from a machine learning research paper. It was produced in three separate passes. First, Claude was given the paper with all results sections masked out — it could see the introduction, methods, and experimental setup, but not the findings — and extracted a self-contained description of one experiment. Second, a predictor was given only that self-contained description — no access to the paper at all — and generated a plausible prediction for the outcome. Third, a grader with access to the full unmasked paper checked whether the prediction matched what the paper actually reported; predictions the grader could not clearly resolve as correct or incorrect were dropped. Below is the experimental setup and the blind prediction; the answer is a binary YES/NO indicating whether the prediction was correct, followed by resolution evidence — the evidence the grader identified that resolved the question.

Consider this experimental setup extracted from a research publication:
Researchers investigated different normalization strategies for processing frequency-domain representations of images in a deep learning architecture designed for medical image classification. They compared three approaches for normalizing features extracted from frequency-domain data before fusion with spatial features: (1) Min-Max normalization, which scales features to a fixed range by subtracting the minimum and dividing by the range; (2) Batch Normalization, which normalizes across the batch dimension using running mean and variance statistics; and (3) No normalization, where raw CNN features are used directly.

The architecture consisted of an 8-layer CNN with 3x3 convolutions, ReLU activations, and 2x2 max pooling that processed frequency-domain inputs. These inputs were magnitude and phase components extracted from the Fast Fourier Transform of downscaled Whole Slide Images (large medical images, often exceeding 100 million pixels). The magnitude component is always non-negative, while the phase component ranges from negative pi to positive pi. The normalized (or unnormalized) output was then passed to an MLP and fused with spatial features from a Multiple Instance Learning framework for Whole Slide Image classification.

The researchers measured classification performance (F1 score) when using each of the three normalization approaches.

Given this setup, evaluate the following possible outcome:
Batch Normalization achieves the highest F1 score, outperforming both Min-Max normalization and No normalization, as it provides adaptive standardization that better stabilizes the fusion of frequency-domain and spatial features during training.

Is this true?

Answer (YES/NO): NO